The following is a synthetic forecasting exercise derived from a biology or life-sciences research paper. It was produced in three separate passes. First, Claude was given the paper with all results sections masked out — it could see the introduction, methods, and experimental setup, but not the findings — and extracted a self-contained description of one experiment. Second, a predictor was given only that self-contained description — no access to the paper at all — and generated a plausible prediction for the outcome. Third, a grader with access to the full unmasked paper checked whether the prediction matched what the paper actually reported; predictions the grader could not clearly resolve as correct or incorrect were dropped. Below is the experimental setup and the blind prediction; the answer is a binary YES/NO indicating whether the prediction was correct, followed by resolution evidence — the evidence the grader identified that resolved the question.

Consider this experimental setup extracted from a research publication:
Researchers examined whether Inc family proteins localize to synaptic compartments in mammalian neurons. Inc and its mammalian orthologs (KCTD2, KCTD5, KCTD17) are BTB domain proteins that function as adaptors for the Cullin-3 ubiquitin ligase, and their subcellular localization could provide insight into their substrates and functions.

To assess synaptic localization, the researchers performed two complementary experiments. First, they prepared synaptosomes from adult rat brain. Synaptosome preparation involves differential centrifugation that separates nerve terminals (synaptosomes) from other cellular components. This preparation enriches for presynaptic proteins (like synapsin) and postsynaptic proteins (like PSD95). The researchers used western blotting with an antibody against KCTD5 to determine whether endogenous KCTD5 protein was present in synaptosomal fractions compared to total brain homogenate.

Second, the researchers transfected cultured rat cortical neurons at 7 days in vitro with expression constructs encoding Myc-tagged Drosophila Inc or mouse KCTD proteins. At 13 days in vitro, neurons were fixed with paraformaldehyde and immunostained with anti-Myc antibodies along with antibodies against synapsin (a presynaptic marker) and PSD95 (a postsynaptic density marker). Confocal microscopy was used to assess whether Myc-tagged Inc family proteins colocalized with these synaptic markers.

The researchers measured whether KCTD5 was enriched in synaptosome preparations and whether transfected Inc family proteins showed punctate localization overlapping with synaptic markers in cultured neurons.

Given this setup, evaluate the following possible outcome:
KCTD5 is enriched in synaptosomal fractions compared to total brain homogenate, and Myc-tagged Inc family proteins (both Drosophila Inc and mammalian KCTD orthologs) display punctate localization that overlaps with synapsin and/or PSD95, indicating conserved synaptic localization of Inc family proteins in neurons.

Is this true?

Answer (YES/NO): YES